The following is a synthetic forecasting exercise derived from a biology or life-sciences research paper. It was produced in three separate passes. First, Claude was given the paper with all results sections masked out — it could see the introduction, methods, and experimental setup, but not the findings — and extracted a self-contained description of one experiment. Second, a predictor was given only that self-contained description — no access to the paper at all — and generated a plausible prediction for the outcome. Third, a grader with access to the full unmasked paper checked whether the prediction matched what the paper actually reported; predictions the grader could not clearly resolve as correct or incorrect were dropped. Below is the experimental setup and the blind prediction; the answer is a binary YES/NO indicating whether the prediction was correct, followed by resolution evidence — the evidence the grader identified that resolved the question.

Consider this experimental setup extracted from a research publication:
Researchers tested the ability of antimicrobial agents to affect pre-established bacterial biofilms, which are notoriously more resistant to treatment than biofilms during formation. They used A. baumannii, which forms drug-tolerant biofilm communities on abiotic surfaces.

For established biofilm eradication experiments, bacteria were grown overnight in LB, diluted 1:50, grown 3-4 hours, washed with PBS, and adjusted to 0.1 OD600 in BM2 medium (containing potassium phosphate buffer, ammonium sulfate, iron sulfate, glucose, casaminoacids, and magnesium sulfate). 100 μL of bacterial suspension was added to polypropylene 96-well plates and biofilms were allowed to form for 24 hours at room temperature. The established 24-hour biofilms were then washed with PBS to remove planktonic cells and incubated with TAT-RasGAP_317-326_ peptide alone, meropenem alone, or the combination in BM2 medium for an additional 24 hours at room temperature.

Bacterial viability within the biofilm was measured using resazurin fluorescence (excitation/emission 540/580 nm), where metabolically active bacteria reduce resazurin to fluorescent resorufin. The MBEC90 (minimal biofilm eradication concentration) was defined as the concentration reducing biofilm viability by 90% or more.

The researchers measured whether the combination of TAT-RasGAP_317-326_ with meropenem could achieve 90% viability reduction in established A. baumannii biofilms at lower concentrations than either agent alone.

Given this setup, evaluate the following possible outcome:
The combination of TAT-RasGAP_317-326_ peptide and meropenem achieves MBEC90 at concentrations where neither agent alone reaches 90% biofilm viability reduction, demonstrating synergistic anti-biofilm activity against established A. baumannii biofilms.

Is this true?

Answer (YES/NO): YES